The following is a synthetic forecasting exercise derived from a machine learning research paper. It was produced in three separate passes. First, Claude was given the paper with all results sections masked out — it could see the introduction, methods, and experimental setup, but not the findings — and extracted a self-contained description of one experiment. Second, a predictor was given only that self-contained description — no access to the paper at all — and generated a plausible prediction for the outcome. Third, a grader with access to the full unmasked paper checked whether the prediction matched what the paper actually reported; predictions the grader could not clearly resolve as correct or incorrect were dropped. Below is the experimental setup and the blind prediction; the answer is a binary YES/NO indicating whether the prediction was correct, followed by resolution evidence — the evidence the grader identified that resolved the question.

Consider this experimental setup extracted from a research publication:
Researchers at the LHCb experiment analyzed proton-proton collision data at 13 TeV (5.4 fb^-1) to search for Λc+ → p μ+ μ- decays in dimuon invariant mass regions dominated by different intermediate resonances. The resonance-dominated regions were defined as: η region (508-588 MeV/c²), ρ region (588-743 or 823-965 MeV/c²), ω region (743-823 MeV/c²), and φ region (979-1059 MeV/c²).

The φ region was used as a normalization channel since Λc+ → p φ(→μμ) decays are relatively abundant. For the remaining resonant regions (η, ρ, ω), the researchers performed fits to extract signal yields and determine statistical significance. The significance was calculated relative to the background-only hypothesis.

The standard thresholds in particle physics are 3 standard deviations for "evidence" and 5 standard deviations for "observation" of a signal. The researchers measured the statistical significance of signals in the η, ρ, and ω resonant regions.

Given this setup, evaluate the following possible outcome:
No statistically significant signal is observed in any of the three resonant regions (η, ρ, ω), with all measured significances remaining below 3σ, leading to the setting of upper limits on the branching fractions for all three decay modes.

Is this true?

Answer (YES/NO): NO